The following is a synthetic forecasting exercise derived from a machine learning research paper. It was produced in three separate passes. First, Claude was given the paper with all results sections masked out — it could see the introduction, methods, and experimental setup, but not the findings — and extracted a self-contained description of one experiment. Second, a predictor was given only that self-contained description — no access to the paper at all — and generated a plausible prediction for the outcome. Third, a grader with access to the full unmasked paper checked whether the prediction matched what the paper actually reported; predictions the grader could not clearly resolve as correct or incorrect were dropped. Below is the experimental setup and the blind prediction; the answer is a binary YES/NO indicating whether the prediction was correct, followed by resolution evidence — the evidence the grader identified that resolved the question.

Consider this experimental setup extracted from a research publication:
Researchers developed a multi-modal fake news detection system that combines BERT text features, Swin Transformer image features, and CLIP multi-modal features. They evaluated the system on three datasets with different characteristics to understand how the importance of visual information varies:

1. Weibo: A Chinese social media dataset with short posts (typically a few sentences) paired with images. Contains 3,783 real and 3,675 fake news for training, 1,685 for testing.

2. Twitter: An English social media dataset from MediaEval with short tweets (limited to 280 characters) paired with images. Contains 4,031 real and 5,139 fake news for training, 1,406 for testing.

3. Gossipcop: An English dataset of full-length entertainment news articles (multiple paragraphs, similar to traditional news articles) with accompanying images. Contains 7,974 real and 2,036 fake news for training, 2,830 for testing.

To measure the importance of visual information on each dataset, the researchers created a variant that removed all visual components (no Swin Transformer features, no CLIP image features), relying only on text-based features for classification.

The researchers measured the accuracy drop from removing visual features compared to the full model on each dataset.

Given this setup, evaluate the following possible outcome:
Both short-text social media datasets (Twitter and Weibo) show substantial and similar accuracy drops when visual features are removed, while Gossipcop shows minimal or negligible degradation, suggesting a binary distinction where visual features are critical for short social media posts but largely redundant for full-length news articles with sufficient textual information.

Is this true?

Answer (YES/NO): NO